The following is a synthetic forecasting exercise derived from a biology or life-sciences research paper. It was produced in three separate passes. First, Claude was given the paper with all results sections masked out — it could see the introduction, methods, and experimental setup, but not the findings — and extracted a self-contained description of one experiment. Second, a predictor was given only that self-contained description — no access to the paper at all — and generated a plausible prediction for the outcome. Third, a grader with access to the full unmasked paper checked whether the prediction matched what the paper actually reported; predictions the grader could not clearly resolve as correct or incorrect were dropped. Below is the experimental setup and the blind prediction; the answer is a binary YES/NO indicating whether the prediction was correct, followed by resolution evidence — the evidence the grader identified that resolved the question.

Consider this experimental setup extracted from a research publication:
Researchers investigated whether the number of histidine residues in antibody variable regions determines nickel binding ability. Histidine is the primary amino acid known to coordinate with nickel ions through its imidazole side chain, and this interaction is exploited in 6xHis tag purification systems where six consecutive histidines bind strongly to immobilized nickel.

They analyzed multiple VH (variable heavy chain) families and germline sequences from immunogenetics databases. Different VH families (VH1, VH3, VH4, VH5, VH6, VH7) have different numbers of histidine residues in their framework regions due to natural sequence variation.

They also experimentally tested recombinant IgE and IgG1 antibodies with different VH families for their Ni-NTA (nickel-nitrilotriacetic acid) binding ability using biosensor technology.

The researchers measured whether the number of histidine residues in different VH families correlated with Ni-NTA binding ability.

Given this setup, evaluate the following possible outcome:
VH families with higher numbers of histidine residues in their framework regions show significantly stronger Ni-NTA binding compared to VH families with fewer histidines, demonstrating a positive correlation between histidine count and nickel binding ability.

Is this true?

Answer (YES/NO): NO